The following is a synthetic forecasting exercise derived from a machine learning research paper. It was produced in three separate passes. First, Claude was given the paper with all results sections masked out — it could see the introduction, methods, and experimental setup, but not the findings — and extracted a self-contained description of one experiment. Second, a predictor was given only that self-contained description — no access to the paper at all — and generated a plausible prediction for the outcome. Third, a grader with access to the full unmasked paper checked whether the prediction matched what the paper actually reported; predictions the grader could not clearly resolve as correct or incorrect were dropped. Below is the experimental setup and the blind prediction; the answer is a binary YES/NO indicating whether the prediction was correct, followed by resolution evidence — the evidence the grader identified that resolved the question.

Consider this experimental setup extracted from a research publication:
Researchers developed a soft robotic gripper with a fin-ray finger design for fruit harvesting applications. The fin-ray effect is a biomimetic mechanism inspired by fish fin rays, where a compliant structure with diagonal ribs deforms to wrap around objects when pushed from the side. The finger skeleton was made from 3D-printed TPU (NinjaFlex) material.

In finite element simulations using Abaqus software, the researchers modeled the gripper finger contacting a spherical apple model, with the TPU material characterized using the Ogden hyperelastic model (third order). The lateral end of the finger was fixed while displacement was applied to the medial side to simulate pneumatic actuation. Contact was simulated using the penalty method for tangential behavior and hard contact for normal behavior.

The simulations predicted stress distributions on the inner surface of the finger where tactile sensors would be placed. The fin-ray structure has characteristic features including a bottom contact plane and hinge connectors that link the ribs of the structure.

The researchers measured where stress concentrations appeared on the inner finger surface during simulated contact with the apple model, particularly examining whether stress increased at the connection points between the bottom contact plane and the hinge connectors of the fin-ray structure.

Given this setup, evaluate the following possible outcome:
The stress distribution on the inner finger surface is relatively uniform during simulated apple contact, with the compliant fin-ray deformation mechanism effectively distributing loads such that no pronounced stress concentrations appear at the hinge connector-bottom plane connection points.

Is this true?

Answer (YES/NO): NO